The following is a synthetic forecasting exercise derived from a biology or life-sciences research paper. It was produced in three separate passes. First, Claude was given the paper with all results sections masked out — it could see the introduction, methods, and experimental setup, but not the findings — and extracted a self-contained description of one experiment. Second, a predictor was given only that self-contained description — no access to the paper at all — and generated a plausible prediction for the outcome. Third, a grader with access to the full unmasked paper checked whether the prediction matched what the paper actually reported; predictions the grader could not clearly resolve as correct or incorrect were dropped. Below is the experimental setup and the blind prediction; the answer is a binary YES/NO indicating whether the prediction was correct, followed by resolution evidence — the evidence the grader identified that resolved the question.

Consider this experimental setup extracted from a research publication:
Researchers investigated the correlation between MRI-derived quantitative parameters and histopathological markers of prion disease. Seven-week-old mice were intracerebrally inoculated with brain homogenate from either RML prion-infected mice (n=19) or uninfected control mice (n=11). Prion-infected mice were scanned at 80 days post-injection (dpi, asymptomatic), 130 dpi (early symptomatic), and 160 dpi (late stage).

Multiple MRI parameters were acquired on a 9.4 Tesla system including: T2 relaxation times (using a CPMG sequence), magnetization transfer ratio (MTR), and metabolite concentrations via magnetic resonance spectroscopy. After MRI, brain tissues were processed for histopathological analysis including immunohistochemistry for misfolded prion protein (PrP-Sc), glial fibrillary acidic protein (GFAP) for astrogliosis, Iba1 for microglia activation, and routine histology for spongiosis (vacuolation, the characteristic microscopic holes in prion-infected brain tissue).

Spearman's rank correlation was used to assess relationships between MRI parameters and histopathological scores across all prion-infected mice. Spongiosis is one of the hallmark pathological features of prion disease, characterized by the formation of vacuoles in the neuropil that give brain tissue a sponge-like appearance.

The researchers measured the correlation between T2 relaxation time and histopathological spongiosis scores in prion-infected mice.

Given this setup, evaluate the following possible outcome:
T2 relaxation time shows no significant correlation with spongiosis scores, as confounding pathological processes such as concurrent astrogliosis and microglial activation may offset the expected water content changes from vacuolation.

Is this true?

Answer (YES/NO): YES